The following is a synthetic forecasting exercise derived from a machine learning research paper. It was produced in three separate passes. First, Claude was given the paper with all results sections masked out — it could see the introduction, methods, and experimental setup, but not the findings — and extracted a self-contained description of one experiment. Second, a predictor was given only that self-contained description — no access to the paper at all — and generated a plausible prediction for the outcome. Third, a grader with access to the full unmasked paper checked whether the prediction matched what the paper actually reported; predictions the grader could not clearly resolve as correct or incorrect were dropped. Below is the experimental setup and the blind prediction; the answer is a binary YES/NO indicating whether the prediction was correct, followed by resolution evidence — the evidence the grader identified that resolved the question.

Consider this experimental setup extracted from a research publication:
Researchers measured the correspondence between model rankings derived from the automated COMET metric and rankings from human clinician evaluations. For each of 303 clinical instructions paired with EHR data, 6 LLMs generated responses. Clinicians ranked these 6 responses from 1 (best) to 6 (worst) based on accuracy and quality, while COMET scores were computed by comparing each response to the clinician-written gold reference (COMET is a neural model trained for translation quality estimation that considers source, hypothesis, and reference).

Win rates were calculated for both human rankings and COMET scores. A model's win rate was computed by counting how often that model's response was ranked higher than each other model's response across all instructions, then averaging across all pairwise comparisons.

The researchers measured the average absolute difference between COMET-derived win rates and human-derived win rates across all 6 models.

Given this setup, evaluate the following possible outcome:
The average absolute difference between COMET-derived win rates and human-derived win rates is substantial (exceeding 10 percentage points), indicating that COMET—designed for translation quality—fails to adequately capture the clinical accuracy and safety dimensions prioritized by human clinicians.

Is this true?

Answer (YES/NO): NO